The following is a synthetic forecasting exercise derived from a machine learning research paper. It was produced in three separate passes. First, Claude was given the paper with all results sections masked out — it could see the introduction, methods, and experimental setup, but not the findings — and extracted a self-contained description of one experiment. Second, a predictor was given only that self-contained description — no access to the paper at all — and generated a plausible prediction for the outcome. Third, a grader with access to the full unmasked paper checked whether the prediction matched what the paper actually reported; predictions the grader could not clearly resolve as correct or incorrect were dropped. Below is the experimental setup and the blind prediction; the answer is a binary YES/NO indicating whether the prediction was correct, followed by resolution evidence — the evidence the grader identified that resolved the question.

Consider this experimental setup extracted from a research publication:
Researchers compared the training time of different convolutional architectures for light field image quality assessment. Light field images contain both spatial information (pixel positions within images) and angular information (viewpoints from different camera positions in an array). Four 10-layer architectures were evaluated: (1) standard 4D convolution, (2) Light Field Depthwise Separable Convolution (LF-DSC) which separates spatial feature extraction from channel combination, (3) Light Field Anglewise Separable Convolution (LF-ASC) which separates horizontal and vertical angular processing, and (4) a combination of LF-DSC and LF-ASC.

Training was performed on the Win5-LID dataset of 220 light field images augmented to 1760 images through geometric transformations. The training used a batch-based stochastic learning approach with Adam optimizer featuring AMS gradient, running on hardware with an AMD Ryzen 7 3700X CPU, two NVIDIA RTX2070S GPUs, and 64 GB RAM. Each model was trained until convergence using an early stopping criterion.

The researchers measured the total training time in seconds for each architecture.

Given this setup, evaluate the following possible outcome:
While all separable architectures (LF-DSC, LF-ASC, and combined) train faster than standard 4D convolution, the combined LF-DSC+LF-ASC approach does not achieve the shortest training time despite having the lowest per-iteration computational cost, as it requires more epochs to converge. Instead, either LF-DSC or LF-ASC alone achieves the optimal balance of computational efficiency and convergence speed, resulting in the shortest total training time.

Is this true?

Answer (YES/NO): NO